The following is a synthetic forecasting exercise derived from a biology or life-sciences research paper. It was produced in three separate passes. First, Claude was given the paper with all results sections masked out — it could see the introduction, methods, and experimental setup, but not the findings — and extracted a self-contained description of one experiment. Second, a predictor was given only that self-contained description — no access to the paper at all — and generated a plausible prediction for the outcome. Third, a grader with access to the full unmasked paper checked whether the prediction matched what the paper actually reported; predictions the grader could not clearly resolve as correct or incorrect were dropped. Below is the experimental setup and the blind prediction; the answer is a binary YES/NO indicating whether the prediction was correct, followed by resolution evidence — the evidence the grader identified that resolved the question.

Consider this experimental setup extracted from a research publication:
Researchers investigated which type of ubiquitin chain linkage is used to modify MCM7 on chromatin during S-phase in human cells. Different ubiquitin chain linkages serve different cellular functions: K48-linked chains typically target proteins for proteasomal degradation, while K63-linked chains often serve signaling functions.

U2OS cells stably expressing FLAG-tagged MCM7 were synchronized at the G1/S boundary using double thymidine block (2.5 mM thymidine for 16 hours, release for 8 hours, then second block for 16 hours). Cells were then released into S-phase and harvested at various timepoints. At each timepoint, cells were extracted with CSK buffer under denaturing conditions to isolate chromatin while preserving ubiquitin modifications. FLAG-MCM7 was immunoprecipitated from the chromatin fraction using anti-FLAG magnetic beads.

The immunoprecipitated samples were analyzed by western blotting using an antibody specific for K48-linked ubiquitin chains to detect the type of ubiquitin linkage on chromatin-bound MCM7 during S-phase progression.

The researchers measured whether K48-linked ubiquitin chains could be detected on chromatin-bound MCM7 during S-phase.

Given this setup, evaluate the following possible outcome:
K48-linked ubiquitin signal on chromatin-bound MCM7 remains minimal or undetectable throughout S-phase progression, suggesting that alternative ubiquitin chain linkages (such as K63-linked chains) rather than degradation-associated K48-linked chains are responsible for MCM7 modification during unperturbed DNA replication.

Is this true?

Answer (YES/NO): NO